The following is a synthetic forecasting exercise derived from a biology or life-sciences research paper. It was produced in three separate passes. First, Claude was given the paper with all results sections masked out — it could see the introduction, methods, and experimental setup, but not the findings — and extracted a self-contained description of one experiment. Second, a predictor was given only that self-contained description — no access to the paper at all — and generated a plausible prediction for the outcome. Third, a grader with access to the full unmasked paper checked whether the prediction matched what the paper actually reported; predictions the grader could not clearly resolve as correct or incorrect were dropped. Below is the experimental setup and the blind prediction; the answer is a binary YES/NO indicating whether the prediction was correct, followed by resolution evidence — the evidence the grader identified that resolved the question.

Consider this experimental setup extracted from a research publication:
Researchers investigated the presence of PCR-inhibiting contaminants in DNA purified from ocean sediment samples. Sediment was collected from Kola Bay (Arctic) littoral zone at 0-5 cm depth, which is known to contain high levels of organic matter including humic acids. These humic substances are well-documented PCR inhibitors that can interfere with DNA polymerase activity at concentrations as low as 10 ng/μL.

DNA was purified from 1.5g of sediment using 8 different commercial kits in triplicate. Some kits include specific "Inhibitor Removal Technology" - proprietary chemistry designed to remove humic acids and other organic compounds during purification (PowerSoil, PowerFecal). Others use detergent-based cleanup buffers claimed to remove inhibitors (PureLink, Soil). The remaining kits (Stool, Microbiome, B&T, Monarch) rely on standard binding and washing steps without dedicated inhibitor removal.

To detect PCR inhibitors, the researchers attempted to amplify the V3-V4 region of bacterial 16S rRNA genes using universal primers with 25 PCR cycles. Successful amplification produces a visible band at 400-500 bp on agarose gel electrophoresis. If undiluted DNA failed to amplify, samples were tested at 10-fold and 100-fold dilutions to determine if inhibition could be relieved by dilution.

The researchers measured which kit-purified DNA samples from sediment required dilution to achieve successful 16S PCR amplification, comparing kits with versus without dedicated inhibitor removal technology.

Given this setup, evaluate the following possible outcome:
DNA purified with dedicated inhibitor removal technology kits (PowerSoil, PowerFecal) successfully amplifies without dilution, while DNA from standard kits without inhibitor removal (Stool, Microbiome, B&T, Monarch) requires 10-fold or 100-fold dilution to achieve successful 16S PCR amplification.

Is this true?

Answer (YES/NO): NO